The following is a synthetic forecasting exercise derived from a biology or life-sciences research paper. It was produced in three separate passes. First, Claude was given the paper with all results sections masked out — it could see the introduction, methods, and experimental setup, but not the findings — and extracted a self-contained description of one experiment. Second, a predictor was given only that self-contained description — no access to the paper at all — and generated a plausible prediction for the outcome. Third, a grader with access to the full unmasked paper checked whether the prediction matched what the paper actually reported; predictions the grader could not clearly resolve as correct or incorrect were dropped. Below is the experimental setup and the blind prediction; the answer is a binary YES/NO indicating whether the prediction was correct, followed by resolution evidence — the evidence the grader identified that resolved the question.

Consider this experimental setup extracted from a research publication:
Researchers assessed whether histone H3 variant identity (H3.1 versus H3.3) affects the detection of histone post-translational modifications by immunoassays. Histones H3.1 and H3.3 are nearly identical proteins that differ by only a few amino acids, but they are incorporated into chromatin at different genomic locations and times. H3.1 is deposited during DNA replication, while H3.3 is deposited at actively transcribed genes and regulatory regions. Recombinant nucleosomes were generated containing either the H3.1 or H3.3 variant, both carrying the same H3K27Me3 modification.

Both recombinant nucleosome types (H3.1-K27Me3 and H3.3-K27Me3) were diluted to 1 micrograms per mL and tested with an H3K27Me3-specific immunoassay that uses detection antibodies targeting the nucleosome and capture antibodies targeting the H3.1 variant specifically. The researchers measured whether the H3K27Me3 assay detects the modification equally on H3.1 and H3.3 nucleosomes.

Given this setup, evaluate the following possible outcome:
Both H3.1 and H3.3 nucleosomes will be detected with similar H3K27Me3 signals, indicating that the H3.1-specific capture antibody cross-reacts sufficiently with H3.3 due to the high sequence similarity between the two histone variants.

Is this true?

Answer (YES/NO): NO